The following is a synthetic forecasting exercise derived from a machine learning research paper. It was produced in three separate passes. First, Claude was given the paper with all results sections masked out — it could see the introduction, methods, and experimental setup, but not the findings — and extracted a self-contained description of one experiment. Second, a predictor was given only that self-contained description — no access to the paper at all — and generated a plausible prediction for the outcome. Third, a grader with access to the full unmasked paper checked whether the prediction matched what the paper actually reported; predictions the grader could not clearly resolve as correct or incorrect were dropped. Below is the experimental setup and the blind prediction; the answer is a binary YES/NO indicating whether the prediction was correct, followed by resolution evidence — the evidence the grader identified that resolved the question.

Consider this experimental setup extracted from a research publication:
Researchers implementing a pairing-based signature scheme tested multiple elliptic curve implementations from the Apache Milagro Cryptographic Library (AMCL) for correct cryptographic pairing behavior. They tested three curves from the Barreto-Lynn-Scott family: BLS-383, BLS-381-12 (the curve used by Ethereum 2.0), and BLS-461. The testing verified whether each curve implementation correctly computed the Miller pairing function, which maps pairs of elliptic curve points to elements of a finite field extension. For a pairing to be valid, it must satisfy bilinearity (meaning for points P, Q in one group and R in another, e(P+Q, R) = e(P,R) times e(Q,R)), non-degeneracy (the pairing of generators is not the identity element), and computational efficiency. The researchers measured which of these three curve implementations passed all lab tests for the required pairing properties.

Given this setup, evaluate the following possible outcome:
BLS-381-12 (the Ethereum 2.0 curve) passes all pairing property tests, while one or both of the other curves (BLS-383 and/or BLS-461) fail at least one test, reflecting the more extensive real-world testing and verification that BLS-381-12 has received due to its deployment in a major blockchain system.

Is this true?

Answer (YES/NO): NO